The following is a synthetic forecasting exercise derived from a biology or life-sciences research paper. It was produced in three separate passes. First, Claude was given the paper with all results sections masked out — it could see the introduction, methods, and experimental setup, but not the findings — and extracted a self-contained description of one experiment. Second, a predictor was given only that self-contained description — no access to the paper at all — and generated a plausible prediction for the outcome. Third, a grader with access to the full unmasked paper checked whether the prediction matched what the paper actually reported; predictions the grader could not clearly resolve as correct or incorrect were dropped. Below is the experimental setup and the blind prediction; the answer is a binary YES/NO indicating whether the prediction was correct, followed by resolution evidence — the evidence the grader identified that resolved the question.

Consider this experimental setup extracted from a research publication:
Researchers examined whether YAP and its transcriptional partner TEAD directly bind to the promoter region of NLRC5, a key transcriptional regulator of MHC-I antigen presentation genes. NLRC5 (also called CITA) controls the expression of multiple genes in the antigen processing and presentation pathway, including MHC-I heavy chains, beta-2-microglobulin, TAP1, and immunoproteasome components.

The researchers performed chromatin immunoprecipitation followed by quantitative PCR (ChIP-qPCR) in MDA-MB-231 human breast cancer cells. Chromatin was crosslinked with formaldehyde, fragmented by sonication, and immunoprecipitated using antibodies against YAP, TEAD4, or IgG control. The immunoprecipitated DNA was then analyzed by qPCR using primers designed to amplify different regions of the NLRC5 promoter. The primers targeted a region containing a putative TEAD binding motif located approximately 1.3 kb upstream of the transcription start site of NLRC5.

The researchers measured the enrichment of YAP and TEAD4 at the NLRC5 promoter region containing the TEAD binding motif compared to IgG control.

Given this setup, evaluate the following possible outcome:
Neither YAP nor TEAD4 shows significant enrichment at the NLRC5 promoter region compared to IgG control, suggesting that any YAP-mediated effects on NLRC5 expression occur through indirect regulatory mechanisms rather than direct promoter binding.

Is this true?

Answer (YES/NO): NO